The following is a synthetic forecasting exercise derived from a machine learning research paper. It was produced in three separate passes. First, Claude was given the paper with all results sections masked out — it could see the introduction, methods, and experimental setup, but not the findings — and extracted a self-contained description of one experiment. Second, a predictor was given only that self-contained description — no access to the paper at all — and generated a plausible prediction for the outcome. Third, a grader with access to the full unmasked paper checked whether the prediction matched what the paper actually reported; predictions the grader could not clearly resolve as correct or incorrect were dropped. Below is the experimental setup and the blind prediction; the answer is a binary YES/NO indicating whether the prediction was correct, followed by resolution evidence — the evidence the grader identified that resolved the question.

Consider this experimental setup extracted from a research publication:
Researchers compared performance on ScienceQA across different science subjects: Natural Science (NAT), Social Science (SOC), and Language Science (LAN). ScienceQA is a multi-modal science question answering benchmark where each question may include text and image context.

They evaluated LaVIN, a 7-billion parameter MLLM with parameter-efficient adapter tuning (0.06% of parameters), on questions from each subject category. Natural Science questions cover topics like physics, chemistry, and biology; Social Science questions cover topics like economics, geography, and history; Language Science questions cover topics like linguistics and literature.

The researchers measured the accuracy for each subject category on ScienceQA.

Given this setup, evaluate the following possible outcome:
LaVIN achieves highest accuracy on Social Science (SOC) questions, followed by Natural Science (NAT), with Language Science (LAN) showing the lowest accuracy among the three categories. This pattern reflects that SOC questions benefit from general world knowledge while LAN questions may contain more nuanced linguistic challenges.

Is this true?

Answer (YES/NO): YES